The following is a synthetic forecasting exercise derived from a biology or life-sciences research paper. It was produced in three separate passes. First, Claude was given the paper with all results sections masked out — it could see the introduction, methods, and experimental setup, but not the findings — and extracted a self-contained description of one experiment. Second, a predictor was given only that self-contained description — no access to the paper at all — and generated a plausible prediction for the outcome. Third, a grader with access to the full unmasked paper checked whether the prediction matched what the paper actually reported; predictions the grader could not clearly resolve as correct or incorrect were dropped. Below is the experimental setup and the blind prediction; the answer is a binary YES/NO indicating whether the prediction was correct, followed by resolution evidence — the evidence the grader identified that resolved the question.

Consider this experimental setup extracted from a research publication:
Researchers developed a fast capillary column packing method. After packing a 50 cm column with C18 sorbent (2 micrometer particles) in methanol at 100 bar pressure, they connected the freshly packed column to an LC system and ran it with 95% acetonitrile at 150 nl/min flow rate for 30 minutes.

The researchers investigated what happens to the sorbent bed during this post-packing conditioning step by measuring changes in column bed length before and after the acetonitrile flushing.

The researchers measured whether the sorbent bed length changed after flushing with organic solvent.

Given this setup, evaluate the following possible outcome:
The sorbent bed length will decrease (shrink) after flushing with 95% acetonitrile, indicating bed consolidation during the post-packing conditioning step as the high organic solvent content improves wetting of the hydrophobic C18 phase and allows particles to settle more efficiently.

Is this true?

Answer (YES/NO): YES